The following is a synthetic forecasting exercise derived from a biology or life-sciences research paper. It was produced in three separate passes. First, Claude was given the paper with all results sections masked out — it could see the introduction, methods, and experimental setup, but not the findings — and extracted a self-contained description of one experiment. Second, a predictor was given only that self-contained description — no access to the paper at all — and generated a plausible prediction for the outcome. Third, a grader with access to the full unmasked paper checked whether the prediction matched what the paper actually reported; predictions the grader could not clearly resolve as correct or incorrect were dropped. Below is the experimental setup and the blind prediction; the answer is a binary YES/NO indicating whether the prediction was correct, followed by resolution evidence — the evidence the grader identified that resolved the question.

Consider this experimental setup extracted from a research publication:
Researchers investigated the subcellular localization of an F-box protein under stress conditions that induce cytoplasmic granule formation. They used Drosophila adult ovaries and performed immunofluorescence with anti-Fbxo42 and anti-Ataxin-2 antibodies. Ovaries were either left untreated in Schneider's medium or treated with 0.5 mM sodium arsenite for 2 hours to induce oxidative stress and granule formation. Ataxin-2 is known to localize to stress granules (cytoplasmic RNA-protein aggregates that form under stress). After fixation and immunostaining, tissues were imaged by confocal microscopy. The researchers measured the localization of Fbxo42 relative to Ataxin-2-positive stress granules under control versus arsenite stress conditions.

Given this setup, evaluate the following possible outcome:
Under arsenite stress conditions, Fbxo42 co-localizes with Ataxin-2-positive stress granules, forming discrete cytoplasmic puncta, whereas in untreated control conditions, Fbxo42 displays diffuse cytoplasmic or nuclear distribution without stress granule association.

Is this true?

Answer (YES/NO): YES